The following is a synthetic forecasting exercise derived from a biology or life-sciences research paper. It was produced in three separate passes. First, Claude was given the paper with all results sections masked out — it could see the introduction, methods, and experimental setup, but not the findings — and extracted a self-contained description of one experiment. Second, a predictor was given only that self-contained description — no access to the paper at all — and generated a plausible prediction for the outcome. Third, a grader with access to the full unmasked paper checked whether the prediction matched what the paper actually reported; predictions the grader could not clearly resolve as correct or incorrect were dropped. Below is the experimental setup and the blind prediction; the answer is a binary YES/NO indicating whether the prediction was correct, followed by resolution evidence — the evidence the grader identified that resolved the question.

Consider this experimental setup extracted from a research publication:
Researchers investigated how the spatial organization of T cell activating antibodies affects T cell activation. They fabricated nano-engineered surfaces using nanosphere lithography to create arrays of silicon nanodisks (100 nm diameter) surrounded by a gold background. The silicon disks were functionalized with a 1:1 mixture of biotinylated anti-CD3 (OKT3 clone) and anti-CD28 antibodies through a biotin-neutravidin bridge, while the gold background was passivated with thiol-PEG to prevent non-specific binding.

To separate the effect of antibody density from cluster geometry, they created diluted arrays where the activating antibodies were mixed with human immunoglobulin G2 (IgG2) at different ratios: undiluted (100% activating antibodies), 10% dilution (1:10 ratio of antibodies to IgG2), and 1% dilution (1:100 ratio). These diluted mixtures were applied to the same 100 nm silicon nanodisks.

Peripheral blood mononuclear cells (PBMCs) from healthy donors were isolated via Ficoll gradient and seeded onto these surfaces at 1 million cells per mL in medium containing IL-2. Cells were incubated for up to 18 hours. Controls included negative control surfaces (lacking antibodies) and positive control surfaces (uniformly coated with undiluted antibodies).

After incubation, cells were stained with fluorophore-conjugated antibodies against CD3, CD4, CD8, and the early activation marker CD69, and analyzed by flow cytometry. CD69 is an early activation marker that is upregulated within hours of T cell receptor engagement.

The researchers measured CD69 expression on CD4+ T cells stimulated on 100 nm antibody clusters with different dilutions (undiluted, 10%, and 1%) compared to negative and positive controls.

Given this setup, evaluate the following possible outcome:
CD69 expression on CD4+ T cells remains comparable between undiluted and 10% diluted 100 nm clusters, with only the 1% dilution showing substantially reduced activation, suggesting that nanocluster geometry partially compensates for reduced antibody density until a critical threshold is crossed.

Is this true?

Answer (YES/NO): NO